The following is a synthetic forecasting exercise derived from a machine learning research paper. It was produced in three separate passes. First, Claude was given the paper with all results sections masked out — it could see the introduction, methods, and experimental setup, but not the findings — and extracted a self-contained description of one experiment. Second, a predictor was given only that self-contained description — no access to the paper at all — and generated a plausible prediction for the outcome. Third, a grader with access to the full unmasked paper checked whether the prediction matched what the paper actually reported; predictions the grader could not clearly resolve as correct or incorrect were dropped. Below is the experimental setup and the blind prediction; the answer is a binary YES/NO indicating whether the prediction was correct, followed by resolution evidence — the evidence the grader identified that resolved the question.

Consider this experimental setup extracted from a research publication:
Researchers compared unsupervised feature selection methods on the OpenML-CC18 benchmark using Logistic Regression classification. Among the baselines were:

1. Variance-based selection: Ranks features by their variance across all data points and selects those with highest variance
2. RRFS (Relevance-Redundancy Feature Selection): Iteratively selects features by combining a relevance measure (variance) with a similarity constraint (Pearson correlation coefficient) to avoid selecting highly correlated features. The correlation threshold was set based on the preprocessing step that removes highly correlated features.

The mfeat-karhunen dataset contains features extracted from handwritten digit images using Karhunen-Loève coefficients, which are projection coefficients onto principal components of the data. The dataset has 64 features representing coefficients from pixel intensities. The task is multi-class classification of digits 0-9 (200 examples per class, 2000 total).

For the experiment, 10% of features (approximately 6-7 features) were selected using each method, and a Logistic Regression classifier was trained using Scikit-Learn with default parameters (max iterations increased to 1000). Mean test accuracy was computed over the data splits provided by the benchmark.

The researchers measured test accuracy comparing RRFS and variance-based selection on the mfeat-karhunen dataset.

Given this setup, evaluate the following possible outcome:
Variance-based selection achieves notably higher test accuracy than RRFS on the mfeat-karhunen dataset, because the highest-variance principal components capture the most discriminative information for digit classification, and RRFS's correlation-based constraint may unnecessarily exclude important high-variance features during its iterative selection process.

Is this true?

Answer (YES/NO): NO